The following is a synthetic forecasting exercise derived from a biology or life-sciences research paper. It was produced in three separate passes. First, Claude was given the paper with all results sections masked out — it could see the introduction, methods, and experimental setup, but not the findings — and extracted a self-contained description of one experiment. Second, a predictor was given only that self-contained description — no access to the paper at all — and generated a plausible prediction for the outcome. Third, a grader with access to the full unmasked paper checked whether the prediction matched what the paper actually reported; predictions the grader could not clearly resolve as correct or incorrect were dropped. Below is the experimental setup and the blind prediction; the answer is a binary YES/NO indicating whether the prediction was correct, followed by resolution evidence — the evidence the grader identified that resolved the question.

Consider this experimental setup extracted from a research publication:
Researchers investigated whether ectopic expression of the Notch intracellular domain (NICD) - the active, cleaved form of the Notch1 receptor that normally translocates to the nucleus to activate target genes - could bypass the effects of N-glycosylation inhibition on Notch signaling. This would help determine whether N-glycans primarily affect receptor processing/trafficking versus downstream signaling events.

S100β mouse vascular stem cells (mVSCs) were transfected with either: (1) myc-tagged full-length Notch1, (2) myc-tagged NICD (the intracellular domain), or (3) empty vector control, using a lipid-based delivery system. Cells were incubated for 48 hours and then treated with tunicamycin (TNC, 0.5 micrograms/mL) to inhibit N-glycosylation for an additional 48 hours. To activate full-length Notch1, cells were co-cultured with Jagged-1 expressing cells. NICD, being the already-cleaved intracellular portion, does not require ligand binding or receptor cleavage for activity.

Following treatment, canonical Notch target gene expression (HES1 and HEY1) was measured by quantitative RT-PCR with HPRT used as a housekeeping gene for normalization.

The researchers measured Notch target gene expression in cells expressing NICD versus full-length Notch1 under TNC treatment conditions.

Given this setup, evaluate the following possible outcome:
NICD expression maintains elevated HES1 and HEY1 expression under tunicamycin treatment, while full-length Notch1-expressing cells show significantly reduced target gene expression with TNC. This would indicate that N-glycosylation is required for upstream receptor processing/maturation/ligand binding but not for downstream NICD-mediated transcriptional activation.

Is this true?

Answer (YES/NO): NO